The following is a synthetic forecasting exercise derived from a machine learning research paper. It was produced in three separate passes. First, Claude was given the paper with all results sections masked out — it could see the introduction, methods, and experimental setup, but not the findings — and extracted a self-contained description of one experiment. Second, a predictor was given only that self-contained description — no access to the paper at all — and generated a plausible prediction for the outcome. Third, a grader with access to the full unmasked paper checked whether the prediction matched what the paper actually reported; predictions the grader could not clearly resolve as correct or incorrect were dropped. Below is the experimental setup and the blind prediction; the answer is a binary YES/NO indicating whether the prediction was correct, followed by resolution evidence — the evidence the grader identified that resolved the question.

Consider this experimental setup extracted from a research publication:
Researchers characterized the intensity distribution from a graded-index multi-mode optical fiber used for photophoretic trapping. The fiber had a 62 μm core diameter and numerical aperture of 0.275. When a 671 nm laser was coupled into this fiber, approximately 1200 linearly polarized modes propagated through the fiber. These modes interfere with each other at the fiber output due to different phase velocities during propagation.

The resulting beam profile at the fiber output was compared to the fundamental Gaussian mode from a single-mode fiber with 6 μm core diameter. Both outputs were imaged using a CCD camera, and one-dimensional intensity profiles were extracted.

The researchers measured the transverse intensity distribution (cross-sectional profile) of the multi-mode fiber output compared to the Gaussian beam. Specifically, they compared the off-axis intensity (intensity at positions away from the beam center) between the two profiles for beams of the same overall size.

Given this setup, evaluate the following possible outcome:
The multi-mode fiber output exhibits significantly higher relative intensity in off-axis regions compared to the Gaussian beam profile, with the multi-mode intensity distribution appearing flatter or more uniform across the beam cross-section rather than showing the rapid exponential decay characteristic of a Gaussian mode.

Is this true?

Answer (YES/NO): YES